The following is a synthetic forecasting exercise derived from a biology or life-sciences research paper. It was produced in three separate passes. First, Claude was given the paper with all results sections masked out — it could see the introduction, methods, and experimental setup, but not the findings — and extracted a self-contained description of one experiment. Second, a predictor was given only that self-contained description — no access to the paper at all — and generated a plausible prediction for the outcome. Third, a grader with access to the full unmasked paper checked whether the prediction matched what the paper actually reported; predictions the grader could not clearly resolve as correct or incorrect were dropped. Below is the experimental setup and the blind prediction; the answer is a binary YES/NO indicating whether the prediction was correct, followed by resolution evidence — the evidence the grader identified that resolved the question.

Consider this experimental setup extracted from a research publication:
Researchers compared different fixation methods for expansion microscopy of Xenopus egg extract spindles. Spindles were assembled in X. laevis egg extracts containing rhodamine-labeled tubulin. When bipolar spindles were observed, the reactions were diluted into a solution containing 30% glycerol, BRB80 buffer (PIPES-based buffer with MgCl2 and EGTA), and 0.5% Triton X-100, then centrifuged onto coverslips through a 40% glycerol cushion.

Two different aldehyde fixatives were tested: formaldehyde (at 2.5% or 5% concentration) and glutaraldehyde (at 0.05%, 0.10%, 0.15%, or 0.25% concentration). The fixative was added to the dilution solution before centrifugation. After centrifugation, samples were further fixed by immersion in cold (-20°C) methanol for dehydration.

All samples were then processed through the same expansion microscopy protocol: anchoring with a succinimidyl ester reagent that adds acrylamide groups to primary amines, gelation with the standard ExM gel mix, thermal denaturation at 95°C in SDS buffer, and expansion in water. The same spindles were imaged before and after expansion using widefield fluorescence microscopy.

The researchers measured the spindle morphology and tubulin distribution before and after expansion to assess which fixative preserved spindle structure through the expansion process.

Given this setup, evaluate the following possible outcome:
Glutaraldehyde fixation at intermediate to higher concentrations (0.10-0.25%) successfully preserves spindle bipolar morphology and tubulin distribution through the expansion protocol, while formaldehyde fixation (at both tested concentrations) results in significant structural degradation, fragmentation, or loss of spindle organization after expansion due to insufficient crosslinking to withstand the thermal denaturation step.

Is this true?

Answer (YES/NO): NO